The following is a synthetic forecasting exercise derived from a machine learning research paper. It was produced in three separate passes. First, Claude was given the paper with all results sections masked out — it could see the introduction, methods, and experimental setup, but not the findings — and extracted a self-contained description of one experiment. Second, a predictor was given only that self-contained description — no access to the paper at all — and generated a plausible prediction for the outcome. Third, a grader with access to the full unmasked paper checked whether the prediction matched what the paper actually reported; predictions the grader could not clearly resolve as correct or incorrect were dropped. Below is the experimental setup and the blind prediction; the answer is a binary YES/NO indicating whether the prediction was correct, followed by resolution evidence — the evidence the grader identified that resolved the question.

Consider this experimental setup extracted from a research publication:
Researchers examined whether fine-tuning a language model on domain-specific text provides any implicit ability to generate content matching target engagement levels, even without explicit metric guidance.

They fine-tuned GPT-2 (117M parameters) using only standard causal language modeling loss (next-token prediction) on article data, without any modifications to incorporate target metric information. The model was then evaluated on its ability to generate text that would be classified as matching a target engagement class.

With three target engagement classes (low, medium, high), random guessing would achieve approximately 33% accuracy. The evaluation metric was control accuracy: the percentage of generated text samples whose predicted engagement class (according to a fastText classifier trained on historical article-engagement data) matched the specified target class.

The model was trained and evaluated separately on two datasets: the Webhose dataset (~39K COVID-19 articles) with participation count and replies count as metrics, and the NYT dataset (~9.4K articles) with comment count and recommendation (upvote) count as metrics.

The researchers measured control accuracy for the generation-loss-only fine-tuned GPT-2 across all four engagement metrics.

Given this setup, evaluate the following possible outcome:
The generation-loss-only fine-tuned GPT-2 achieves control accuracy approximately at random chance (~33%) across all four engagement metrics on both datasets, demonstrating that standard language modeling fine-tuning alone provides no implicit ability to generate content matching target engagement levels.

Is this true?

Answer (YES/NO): NO